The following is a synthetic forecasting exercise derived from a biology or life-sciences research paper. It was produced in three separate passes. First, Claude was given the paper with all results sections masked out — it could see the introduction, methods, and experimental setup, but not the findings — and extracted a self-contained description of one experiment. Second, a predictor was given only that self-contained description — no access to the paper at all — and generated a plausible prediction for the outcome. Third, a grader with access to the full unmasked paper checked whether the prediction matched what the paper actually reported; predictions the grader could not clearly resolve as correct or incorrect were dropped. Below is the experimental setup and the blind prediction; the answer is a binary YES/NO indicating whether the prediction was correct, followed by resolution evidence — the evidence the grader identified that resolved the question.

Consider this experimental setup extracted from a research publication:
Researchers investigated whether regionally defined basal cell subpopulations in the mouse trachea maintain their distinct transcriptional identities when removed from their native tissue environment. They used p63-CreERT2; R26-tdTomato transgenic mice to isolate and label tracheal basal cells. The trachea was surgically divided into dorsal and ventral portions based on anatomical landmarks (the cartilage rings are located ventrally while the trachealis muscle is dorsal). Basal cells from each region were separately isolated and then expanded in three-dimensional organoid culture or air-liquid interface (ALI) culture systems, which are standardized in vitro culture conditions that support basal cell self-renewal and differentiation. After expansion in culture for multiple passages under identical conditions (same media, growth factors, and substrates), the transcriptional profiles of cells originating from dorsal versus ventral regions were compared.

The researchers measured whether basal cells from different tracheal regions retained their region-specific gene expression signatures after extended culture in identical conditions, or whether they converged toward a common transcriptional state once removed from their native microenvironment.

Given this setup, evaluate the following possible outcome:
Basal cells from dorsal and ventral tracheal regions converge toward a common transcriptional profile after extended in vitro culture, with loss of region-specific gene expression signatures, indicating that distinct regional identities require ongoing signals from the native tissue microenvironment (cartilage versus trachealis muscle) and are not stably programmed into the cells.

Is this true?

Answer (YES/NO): NO